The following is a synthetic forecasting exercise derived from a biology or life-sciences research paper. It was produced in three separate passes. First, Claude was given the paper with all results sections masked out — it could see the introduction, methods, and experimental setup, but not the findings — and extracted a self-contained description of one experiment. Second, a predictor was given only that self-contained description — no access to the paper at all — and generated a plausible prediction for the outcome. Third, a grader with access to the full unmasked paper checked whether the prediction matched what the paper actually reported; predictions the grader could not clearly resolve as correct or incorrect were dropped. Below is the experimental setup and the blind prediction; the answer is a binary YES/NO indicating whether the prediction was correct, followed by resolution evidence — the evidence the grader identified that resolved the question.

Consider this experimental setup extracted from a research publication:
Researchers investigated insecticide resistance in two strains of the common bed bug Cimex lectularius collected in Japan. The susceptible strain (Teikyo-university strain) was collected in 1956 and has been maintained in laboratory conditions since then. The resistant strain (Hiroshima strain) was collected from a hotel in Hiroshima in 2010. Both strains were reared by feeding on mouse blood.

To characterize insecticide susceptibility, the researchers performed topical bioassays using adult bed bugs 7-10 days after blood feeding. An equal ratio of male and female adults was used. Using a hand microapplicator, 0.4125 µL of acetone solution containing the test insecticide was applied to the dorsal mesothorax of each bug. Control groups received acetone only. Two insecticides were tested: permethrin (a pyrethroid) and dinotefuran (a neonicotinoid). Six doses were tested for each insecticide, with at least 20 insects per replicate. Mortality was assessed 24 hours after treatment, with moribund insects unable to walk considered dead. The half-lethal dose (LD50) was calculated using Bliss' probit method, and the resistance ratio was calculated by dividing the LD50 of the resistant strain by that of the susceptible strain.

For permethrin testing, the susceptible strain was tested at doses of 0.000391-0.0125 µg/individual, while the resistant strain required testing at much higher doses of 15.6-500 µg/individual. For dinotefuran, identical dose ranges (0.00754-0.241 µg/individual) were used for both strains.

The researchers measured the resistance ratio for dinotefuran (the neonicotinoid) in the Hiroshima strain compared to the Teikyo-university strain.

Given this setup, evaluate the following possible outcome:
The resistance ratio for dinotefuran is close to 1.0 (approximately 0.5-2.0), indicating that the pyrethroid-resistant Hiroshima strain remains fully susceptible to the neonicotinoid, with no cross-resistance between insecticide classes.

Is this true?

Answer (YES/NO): YES